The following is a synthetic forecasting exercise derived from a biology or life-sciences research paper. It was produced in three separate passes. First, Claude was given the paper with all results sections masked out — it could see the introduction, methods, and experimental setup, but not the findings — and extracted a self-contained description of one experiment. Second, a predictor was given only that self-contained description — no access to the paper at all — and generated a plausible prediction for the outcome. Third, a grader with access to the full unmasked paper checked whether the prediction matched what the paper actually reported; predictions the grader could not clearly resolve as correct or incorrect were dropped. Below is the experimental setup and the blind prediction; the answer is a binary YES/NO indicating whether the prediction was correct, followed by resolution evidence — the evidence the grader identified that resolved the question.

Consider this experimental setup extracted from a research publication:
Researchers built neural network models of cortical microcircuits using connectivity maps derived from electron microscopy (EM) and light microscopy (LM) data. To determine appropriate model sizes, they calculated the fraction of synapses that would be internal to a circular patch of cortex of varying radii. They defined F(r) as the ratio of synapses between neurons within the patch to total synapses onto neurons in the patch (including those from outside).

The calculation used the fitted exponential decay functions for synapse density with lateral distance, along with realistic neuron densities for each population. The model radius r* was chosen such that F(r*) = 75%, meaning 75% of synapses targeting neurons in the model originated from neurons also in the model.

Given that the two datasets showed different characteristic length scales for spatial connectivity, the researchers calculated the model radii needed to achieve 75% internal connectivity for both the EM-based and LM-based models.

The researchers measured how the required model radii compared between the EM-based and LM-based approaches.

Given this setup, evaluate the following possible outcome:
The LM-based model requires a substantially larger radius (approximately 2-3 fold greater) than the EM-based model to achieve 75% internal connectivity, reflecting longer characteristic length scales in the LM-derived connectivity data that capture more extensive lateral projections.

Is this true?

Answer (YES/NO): NO